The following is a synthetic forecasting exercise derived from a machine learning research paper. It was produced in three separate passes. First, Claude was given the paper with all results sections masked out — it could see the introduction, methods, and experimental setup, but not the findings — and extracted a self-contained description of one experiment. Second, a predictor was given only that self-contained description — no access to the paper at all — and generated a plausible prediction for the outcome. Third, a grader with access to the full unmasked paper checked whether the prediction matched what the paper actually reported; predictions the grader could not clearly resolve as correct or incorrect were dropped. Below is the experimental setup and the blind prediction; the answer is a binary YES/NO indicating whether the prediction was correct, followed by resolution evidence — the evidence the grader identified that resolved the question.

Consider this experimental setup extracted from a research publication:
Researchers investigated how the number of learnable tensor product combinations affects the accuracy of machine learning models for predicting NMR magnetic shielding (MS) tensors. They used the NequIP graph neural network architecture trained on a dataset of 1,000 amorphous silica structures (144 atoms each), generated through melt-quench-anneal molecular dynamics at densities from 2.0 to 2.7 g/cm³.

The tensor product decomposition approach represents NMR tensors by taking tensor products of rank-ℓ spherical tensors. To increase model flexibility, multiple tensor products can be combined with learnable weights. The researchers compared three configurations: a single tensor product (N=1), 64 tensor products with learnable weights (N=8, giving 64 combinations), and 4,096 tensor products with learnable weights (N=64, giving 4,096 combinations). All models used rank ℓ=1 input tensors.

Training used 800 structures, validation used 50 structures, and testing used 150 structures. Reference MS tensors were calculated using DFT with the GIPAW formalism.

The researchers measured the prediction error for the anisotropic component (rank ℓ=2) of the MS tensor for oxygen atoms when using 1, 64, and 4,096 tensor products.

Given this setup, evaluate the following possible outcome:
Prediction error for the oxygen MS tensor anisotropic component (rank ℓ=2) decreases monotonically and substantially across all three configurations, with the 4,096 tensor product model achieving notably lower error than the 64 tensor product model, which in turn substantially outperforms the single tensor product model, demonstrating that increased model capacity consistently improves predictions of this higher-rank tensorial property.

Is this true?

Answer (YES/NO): NO